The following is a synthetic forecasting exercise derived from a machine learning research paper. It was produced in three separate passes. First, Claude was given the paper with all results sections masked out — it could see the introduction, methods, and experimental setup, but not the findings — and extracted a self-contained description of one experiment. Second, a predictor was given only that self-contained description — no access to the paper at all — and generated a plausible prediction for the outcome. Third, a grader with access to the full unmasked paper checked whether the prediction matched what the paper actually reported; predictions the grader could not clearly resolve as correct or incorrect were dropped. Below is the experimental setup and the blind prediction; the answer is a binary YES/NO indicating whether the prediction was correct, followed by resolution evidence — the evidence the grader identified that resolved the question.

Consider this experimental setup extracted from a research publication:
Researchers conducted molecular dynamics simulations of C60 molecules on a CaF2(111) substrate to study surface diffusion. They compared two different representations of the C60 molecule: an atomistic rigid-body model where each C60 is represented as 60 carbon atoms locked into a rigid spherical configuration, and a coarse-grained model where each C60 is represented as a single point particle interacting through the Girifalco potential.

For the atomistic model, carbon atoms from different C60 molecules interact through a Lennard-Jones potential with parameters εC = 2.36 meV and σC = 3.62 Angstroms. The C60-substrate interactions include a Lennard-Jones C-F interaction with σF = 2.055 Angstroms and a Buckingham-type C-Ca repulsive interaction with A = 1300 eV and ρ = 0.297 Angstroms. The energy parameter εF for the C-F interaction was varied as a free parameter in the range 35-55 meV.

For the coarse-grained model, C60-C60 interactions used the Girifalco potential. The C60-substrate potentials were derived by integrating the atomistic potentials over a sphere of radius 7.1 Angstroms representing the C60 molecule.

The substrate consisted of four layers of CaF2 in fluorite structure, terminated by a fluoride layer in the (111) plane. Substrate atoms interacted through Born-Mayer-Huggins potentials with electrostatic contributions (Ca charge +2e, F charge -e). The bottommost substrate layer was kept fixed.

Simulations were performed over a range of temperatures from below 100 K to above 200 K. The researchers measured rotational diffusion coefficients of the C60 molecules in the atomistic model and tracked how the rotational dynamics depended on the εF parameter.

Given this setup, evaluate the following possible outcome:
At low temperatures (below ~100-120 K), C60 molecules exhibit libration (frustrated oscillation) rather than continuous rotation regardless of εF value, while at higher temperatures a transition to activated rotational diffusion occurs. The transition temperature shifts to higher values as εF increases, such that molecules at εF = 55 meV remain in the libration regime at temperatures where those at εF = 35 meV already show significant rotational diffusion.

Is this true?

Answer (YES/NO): NO